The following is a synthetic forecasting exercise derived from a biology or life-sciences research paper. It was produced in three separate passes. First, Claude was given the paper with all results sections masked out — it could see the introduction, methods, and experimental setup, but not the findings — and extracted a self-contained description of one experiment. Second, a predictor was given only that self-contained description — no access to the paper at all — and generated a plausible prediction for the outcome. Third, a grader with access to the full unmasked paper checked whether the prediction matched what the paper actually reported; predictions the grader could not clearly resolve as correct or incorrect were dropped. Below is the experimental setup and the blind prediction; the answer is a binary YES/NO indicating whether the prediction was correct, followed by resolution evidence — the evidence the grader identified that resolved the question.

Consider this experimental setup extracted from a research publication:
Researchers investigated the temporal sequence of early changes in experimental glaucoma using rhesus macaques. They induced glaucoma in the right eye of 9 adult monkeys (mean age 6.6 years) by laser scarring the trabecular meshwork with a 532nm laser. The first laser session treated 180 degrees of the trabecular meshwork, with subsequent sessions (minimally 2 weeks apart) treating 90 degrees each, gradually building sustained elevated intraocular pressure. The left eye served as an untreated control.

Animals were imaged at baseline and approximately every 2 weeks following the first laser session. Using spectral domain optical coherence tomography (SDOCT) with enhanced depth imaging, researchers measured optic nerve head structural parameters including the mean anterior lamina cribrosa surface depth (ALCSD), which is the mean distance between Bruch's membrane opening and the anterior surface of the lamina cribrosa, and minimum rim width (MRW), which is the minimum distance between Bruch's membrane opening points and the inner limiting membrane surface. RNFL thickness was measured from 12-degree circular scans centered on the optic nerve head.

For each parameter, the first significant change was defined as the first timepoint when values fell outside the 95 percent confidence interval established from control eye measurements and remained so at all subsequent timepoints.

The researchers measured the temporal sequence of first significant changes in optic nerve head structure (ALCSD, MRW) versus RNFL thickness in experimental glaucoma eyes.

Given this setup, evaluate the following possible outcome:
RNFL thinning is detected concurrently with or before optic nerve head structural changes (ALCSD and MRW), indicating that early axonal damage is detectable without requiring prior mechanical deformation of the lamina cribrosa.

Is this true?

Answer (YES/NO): NO